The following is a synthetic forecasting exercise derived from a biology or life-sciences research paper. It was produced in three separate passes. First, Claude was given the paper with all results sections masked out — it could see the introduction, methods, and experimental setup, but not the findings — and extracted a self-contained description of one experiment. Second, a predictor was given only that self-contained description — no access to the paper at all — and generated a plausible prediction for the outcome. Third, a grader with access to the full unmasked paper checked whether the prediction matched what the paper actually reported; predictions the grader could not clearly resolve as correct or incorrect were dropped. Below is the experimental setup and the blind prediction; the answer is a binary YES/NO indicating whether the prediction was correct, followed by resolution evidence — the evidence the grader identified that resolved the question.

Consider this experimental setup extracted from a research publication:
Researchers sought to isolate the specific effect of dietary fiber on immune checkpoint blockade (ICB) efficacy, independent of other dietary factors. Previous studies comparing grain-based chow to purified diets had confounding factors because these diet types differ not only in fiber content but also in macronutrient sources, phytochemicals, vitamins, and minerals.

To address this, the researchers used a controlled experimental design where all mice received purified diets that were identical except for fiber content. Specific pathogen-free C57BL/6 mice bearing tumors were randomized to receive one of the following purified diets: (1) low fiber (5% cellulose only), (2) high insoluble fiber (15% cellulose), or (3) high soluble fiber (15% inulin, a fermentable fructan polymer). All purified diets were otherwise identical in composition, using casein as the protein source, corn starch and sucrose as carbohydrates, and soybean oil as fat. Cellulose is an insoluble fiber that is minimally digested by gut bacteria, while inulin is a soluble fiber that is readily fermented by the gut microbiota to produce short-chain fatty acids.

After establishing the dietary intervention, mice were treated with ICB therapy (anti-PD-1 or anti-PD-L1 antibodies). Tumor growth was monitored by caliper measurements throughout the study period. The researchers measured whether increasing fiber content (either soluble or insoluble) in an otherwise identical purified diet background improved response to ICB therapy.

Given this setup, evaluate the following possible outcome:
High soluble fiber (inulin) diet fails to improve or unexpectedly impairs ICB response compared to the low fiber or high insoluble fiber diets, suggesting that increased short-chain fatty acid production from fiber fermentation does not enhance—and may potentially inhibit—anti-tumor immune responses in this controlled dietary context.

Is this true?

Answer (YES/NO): YES